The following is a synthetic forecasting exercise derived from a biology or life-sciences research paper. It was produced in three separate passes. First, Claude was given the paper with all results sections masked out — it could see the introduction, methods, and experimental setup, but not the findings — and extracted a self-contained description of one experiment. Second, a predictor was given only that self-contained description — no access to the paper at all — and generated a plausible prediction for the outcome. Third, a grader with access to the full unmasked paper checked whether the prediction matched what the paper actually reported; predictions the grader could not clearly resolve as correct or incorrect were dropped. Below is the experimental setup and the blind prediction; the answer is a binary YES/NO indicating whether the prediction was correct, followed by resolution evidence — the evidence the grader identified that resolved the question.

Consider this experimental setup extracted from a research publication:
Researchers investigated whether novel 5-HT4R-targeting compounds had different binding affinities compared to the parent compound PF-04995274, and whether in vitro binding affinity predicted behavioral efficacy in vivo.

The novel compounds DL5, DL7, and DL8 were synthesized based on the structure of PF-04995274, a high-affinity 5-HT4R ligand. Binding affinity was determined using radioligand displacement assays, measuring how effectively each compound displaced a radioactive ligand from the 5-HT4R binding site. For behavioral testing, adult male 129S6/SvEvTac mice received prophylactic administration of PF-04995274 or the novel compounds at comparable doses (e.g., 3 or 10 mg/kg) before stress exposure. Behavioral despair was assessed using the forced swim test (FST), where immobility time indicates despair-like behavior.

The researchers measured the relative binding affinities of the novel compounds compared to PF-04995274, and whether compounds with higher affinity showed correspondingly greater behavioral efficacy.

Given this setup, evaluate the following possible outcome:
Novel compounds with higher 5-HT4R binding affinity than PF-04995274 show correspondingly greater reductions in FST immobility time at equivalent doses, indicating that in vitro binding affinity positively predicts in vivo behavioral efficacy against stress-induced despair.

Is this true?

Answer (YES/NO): NO